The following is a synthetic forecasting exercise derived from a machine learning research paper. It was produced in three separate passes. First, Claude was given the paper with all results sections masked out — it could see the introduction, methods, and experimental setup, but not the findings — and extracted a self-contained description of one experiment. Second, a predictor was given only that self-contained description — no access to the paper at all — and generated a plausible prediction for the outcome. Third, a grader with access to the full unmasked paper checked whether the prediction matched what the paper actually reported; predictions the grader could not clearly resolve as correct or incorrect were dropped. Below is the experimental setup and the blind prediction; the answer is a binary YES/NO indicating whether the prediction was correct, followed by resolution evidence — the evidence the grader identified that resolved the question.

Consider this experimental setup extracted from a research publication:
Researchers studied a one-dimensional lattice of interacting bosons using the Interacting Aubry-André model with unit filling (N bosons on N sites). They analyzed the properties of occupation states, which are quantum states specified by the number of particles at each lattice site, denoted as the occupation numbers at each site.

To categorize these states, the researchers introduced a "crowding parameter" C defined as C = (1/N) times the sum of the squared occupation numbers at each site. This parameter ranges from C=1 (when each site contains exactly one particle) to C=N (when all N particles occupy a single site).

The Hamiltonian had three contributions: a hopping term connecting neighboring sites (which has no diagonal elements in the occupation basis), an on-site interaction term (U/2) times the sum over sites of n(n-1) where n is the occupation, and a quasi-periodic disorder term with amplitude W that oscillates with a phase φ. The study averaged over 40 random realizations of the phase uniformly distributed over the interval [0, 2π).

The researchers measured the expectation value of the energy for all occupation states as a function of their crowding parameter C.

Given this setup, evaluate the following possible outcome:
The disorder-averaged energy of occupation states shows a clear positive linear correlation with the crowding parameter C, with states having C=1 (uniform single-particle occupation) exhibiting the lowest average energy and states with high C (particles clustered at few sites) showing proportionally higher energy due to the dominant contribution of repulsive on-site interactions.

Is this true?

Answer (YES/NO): YES